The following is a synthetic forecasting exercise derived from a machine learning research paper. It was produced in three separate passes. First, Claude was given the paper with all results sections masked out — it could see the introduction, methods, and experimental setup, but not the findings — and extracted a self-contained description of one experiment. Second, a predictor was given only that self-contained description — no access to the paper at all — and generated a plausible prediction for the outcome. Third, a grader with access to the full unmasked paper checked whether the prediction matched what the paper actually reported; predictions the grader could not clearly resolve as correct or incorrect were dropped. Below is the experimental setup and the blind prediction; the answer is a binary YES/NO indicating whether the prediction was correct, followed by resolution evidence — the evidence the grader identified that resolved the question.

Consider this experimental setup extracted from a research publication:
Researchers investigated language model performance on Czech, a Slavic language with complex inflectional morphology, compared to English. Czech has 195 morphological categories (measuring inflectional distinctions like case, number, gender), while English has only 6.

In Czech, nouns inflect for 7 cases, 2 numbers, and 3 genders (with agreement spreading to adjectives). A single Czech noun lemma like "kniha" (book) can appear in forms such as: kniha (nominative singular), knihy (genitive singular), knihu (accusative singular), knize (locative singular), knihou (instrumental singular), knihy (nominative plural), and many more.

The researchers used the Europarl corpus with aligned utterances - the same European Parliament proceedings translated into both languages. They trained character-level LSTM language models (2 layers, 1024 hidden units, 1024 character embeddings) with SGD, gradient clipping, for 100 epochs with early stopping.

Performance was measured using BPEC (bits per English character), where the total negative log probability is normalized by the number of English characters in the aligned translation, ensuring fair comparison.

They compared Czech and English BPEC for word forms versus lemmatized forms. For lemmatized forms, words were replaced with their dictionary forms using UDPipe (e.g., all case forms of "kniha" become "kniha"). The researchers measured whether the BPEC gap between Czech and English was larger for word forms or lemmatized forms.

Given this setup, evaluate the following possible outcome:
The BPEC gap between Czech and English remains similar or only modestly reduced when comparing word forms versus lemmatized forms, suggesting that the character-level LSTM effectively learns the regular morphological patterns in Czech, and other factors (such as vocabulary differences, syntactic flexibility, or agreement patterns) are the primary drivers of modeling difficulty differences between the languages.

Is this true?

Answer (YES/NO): NO